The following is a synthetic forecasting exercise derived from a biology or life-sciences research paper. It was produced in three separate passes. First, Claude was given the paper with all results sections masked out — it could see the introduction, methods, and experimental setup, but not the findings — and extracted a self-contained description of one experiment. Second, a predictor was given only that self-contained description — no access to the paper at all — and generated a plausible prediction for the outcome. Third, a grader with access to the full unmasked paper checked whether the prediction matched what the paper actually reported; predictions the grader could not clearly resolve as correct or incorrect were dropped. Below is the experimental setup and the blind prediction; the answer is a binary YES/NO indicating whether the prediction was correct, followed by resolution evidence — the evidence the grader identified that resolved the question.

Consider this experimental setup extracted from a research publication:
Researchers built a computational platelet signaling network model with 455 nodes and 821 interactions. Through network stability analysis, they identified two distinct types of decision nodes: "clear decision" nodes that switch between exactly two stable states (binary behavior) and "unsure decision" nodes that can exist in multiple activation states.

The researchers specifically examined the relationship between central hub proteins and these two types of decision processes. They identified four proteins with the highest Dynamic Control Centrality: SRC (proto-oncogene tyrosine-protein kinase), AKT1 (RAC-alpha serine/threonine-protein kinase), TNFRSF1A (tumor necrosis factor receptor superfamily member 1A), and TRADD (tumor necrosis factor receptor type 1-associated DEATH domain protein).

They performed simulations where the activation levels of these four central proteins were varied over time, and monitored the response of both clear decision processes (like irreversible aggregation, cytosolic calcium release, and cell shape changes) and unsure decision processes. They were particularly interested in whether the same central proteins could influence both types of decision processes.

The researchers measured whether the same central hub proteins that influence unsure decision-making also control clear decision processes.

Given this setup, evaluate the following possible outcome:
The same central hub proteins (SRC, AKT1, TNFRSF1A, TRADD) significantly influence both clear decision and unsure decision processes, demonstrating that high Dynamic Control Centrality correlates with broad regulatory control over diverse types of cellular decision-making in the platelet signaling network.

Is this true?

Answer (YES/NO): YES